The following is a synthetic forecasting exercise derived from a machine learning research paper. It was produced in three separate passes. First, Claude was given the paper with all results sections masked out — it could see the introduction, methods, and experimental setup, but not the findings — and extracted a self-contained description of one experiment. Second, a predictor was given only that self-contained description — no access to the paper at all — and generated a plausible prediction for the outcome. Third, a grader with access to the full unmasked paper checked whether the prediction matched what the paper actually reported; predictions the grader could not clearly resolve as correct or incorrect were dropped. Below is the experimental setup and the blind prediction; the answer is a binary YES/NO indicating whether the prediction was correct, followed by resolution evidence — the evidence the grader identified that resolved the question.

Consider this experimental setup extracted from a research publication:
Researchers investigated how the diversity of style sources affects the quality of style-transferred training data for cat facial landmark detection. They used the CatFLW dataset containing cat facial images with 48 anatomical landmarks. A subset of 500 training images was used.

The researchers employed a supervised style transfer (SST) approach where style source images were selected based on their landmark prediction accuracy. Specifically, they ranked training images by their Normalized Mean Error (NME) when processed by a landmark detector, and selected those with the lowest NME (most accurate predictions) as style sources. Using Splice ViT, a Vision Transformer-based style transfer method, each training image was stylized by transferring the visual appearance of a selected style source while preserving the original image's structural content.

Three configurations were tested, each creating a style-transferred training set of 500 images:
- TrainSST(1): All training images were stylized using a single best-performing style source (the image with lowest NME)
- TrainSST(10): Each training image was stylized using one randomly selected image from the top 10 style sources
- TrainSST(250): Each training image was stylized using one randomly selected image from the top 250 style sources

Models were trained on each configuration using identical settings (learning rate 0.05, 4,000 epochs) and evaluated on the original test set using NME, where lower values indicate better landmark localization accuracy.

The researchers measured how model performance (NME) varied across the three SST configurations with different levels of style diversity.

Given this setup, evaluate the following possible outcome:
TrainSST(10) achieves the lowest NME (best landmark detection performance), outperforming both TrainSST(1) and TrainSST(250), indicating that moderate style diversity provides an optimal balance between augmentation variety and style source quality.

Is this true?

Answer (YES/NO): YES